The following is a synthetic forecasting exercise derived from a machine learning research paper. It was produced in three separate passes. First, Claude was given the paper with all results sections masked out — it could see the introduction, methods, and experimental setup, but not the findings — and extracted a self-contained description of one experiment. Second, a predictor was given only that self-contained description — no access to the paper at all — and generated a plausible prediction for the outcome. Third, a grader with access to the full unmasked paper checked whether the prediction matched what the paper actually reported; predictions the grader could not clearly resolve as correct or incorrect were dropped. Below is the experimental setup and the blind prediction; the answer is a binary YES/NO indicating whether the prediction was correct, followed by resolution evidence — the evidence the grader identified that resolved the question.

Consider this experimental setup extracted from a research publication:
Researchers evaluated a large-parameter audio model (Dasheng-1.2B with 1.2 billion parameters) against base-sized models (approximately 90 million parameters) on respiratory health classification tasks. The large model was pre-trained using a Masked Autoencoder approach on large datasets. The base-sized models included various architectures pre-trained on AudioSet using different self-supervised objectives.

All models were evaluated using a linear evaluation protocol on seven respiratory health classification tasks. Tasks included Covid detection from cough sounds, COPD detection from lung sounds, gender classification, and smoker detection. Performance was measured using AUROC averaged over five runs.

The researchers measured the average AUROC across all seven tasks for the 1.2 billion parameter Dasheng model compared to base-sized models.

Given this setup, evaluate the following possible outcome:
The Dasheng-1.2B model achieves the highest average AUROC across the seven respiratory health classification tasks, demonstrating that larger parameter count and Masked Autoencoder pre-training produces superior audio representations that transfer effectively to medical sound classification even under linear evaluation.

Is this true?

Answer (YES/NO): NO